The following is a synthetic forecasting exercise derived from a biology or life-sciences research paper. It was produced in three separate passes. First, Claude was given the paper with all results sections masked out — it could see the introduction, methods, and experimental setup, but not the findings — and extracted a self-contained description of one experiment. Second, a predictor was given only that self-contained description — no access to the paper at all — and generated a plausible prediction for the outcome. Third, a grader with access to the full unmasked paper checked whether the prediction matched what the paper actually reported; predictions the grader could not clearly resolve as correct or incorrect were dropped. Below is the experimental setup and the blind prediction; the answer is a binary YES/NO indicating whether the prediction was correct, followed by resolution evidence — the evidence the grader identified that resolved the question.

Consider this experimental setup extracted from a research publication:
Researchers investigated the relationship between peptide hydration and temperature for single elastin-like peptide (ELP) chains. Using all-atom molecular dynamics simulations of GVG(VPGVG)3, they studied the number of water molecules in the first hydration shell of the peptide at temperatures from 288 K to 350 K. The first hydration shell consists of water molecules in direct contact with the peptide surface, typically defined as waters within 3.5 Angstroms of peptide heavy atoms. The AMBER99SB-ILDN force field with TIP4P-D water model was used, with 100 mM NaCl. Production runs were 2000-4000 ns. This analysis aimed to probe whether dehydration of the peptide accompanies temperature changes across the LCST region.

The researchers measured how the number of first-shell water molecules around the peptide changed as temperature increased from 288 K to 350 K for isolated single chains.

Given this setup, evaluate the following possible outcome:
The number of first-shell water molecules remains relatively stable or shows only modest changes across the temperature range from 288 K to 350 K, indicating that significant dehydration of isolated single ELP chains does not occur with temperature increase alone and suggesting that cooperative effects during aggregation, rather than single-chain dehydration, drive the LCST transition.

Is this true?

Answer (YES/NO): NO